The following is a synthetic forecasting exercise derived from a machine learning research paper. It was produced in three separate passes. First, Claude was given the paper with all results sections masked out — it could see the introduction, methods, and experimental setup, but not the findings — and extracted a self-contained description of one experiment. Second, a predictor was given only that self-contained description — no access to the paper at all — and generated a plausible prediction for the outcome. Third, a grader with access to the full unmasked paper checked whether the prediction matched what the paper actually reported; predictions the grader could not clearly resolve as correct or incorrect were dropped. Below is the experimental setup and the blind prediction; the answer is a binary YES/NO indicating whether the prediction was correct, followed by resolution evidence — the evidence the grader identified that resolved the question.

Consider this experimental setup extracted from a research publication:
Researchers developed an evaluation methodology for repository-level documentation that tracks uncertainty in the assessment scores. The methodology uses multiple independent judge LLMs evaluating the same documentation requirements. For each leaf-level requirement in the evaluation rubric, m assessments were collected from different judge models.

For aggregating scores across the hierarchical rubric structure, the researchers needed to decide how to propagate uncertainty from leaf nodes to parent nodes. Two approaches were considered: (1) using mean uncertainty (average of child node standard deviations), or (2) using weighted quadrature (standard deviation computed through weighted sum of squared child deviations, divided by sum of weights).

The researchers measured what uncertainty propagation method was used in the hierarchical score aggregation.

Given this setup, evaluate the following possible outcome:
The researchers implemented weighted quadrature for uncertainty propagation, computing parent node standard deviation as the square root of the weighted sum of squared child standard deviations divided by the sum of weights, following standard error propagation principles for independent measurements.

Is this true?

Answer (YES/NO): YES